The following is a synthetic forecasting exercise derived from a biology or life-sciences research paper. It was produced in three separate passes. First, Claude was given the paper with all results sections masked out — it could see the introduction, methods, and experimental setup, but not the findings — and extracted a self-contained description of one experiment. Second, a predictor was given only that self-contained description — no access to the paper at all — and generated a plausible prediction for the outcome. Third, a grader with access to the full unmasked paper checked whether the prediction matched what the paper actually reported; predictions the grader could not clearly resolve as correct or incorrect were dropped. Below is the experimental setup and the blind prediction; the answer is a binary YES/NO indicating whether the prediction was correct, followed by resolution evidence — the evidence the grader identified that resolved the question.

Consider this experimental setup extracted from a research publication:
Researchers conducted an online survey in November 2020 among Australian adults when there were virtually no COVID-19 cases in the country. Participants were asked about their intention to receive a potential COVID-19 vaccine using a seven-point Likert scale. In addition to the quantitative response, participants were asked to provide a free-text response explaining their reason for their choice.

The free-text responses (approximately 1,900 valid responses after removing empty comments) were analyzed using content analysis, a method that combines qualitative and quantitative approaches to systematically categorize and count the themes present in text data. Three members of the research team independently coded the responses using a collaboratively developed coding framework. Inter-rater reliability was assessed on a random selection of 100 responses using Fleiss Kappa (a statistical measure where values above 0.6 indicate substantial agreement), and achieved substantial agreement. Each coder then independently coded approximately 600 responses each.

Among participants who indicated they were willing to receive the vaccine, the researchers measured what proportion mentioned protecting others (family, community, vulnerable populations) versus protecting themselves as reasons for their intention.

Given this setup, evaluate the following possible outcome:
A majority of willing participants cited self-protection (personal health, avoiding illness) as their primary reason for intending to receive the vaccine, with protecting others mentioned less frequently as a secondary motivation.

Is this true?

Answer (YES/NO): NO